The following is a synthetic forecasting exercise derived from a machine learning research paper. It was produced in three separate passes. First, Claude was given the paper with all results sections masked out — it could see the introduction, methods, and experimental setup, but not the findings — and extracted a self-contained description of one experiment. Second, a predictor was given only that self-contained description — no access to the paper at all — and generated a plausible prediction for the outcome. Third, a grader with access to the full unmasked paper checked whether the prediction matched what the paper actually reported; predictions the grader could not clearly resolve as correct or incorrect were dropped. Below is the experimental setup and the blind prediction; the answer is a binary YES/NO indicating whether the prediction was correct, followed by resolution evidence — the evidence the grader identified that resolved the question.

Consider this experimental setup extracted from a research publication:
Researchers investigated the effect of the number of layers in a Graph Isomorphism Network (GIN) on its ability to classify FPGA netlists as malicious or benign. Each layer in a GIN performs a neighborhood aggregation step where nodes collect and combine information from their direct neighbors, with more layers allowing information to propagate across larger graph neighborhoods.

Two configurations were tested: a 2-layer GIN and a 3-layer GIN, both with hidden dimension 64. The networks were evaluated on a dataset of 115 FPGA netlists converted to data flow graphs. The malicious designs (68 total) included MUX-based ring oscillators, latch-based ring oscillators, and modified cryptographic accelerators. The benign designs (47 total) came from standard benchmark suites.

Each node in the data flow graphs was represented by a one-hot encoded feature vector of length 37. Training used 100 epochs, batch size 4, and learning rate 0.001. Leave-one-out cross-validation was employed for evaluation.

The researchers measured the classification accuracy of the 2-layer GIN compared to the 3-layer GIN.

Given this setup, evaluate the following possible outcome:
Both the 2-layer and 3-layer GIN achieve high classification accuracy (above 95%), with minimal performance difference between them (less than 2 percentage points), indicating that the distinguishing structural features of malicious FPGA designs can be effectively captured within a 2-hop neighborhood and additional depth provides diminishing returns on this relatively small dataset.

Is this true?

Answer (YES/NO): NO